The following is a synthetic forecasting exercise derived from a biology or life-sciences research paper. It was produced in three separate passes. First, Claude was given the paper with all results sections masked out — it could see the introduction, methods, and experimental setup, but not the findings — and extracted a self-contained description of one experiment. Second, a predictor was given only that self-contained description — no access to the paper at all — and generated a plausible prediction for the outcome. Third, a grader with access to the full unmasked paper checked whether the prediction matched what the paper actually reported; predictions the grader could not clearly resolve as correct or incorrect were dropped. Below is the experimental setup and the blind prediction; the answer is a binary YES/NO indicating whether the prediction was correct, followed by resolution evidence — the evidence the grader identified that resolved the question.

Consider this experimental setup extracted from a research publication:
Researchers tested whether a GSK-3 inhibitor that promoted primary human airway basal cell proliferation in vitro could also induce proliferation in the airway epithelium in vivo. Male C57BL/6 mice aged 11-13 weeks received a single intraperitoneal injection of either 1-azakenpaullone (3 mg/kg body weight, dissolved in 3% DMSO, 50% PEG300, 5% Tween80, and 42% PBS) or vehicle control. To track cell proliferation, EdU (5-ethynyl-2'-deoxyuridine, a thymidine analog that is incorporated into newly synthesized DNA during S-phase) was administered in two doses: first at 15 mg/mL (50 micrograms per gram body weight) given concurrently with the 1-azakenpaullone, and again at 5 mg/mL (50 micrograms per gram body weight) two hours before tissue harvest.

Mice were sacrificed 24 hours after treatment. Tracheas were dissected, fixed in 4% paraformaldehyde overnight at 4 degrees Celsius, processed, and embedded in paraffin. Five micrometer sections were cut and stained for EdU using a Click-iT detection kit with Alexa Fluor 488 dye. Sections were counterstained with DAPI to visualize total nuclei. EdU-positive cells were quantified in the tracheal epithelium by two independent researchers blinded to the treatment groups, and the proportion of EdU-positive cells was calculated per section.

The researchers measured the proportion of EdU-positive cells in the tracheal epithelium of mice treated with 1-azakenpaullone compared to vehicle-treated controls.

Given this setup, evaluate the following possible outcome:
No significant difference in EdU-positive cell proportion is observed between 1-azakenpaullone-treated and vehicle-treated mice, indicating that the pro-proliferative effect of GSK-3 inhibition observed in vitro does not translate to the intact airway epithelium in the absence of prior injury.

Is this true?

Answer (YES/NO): NO